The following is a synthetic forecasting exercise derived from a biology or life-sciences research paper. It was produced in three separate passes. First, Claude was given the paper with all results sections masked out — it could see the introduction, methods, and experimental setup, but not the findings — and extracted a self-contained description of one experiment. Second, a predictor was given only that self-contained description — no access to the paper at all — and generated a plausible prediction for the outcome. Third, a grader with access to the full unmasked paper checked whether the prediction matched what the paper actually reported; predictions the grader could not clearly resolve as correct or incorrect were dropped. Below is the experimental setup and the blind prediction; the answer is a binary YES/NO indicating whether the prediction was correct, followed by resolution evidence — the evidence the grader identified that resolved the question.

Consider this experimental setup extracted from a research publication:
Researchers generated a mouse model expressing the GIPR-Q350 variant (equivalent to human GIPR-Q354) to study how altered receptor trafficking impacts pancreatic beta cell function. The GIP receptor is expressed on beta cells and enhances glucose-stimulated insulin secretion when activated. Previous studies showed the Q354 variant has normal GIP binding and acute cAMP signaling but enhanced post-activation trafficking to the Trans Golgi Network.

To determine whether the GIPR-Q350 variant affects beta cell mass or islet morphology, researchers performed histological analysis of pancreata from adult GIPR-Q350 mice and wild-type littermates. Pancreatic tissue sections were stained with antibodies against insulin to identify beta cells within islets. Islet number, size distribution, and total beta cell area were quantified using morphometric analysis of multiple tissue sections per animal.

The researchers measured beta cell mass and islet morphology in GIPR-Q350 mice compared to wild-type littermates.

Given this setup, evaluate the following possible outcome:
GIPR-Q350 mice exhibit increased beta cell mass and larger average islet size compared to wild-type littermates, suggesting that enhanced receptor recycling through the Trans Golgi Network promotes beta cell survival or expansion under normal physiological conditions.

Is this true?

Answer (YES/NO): NO